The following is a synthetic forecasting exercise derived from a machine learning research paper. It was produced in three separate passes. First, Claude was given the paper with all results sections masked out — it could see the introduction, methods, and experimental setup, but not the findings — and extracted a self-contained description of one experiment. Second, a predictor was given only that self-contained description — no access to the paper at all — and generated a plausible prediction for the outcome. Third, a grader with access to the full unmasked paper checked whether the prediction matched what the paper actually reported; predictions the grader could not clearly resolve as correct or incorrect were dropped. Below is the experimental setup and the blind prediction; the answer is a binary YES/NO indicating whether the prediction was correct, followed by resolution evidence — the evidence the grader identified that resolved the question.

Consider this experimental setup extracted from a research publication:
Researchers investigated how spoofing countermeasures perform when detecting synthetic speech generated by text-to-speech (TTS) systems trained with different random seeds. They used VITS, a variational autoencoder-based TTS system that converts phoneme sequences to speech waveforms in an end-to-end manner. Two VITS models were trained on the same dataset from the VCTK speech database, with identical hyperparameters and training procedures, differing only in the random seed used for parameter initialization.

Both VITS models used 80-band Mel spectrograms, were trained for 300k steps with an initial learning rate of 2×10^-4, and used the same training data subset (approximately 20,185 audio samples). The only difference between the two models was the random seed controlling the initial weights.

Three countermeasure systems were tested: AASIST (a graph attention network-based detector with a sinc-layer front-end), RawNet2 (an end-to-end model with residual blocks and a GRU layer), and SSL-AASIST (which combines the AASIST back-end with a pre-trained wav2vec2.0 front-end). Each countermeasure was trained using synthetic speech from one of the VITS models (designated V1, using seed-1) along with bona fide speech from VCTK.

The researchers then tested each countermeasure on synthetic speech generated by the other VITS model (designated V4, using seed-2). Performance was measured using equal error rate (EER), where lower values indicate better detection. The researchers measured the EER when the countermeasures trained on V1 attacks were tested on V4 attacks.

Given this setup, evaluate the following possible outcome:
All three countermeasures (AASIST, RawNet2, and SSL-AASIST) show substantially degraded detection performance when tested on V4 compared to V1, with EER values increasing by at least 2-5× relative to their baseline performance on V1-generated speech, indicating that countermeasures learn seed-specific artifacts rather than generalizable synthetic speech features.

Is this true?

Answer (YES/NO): NO